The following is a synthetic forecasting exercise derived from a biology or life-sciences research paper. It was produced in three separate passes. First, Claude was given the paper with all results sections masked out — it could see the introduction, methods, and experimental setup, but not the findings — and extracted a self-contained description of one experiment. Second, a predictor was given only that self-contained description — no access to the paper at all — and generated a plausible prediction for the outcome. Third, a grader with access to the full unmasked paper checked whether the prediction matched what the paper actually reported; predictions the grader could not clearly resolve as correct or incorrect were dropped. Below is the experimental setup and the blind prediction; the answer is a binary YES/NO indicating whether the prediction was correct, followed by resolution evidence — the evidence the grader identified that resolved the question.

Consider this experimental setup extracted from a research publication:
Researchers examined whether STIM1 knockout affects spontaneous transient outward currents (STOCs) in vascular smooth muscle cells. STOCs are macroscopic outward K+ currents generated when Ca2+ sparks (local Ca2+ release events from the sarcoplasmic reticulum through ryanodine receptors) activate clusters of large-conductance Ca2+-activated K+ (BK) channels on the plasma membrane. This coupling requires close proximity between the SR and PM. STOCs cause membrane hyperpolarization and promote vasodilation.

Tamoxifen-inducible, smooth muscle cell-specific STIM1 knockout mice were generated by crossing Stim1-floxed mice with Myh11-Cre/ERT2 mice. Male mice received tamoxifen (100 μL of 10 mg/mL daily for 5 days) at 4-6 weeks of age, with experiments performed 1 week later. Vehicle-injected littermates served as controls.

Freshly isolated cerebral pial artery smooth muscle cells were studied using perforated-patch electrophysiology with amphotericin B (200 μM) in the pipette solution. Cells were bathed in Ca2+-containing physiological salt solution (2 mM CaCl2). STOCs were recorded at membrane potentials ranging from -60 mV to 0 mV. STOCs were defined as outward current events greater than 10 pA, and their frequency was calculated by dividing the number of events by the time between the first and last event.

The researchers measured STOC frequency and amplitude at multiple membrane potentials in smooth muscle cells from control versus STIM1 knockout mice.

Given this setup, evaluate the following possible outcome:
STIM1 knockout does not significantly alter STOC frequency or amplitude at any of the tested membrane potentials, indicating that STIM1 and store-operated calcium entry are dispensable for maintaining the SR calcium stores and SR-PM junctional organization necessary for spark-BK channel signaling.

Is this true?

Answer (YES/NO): NO